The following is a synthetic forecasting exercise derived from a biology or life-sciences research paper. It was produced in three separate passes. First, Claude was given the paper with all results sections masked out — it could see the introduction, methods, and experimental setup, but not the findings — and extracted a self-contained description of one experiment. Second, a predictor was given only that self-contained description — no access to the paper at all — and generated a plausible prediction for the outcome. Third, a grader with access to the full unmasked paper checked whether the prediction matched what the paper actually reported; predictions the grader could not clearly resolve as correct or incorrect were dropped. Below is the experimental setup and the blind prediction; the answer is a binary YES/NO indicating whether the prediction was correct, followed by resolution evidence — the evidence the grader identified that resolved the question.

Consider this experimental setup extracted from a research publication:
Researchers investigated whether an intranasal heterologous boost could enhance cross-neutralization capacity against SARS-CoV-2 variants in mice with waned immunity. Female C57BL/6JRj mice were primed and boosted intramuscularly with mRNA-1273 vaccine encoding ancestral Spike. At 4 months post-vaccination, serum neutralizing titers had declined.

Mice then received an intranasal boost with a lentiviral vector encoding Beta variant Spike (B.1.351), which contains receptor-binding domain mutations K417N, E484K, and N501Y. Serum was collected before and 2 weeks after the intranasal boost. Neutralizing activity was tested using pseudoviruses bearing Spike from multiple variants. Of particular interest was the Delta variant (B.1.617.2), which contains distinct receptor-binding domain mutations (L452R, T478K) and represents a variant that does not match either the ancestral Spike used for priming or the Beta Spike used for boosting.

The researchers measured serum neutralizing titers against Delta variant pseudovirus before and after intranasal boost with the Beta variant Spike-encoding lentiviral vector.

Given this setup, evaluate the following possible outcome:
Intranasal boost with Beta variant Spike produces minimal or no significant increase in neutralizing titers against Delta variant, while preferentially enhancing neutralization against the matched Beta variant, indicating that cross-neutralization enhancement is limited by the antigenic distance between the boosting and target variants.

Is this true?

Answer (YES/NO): NO